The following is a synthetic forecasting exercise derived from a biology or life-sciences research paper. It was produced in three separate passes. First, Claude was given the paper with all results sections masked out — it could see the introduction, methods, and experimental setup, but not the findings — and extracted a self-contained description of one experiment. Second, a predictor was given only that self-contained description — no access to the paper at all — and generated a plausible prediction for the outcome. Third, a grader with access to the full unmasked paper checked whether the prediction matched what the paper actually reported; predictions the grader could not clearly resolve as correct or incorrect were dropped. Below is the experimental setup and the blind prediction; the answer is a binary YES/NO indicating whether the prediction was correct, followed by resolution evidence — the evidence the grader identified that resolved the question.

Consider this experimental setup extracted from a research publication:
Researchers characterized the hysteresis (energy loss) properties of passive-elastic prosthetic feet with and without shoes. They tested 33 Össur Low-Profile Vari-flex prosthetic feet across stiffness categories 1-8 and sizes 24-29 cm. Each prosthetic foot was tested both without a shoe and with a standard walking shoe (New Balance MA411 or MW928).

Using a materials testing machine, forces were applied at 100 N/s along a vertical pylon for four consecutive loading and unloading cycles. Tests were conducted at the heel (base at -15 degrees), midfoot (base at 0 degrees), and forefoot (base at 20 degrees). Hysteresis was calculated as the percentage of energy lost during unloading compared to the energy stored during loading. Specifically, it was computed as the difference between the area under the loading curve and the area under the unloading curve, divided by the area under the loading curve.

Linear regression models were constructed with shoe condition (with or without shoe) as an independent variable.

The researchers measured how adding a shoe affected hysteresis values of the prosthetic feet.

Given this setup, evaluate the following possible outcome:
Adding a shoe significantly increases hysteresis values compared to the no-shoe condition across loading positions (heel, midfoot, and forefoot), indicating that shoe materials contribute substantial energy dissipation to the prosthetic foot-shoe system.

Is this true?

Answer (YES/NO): YES